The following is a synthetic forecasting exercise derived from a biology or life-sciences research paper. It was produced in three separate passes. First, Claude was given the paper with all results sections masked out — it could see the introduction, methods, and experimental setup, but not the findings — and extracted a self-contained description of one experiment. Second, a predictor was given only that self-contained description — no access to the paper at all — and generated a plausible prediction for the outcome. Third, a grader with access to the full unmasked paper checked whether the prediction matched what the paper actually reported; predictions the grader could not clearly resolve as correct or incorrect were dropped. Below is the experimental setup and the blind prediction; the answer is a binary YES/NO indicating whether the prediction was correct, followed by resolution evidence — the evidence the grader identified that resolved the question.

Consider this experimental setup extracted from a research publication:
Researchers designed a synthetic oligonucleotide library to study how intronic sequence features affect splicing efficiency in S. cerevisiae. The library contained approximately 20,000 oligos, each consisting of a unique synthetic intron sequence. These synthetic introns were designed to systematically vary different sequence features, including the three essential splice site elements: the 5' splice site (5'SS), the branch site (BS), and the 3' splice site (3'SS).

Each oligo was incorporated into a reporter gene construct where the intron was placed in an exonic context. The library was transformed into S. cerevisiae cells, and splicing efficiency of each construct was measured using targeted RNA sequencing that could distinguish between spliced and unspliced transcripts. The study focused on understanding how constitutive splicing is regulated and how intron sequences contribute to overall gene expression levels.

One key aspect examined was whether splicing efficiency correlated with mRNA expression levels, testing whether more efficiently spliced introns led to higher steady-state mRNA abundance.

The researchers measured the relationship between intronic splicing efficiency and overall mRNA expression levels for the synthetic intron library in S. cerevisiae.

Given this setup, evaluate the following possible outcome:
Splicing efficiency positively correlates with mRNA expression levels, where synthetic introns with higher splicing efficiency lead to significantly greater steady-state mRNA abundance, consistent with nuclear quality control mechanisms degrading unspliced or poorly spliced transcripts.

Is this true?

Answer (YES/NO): YES